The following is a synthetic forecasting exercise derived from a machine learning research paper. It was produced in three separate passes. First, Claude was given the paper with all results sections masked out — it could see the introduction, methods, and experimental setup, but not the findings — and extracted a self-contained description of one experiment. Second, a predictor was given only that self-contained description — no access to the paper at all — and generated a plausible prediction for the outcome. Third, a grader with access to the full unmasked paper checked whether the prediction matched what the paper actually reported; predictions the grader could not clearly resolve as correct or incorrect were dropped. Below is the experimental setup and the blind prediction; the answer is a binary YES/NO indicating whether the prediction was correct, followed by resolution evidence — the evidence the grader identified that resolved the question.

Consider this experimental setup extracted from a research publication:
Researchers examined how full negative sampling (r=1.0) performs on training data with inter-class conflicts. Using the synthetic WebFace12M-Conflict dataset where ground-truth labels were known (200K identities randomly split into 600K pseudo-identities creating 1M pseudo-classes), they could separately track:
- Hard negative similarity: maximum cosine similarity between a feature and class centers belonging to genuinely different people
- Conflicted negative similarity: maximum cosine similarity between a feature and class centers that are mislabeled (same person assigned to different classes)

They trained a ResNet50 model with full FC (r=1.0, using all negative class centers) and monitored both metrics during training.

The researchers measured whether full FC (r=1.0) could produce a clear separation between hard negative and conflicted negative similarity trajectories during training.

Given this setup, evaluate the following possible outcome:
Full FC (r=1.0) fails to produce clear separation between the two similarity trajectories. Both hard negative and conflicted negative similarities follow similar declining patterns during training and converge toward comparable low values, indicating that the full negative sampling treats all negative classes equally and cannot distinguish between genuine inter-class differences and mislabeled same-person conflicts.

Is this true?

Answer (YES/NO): NO